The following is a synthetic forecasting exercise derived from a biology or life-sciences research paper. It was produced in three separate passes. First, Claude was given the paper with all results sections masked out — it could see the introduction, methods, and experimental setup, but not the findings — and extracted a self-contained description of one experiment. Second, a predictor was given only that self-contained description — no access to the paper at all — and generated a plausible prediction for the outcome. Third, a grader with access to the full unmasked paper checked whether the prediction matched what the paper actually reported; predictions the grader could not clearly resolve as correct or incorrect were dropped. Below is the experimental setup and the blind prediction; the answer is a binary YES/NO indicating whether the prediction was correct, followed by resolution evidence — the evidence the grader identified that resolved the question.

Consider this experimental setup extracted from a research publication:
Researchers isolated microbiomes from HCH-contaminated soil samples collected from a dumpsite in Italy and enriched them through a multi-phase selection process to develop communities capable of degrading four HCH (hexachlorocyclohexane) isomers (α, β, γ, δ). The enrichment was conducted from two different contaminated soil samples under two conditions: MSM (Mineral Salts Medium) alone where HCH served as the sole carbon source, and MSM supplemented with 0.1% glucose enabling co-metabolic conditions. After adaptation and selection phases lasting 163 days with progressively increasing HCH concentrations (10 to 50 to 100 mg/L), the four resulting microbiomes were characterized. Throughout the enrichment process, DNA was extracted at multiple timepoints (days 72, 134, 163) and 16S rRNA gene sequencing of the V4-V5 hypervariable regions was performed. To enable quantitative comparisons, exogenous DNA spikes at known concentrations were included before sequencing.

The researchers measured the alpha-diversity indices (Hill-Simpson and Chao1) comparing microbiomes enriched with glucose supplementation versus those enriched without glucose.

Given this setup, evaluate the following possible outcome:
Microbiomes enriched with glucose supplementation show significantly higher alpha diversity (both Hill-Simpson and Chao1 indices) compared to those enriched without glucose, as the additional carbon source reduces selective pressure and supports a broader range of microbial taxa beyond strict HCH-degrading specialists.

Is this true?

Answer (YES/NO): YES